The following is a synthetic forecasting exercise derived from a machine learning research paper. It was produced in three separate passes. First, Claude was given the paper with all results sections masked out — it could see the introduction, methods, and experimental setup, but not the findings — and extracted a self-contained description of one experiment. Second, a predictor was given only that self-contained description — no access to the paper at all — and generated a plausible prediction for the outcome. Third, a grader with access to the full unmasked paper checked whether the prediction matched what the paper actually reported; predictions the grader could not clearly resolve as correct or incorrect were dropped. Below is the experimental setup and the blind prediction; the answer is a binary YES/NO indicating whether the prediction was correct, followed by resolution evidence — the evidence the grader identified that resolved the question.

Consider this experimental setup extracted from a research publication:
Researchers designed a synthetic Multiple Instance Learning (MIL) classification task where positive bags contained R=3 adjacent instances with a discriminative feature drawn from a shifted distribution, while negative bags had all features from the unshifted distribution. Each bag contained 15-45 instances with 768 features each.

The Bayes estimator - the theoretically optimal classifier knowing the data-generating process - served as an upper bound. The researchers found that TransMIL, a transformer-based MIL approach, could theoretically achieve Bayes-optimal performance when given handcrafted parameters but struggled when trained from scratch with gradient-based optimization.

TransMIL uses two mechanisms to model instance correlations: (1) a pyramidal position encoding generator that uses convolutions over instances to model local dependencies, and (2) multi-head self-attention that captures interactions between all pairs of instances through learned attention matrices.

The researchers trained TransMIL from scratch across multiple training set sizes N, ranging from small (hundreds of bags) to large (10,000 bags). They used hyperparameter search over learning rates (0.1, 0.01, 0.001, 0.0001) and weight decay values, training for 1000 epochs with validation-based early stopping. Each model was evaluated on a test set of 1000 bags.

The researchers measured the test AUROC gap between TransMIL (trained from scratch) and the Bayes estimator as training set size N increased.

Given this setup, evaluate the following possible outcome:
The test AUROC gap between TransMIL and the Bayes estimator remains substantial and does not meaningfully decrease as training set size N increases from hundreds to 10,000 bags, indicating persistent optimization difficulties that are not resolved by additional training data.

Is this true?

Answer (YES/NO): YES